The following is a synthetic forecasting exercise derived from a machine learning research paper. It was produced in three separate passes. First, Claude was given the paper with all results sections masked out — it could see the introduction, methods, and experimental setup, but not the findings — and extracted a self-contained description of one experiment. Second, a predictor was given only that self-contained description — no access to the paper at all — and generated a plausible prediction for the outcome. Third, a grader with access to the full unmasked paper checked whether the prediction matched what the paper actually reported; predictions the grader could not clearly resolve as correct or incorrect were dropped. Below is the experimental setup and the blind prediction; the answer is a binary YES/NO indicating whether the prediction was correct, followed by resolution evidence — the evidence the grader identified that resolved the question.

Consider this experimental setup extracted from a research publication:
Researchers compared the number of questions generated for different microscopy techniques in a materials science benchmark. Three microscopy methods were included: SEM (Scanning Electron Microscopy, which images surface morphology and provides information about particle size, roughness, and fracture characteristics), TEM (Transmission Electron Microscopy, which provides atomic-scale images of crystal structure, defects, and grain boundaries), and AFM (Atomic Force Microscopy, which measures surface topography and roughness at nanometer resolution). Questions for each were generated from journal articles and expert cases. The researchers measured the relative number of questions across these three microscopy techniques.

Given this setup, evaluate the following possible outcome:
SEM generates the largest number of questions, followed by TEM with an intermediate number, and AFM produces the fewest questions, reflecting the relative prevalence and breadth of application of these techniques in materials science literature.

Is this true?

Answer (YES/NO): YES